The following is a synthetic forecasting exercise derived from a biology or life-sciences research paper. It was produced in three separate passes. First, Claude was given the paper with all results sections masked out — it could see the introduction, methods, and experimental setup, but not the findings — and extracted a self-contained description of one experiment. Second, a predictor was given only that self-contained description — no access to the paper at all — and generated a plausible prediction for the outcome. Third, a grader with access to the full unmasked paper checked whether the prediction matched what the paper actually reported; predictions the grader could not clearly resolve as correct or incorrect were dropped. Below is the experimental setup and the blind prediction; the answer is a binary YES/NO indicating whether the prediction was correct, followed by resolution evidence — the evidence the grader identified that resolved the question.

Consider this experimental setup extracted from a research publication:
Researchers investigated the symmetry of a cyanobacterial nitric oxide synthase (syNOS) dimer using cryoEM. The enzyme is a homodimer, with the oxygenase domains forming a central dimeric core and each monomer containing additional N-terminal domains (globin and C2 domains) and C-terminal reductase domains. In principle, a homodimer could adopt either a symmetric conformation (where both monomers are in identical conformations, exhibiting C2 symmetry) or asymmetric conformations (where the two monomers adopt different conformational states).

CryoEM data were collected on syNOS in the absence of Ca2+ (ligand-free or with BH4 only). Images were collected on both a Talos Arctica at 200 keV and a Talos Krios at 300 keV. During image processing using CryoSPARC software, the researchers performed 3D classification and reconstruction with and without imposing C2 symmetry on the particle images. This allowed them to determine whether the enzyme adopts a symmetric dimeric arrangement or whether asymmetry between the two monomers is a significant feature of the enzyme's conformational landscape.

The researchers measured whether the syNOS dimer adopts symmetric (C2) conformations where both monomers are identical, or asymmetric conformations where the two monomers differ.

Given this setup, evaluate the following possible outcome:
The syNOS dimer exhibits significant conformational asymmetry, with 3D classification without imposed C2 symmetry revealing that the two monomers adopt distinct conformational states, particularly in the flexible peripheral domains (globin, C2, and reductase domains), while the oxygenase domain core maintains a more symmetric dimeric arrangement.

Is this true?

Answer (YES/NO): NO